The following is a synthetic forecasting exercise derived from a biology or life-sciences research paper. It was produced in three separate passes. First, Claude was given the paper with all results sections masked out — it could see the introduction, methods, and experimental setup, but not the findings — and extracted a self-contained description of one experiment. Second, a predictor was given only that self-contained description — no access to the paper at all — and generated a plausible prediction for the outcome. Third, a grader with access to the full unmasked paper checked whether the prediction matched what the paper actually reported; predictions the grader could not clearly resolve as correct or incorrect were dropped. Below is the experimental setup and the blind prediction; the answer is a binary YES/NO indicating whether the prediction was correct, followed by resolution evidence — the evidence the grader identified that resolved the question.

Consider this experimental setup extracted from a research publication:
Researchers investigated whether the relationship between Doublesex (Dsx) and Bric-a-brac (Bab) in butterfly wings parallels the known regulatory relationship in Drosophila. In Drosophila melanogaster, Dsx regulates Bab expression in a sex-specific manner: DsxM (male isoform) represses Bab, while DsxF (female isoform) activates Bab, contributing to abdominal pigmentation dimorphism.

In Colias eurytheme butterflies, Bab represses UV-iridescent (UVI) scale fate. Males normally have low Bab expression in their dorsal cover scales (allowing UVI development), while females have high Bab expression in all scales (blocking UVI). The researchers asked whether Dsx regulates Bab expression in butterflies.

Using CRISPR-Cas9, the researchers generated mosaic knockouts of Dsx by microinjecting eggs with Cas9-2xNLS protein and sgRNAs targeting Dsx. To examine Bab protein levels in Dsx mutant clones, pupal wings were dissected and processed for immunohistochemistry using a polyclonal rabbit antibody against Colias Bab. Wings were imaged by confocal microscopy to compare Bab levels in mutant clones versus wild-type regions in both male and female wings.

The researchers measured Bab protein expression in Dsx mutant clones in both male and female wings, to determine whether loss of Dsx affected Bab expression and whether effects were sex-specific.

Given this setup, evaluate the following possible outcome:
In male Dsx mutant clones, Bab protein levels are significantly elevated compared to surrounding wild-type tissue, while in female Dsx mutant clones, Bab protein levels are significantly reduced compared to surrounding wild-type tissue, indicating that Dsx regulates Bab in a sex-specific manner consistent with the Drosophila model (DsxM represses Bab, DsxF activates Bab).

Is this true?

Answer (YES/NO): NO